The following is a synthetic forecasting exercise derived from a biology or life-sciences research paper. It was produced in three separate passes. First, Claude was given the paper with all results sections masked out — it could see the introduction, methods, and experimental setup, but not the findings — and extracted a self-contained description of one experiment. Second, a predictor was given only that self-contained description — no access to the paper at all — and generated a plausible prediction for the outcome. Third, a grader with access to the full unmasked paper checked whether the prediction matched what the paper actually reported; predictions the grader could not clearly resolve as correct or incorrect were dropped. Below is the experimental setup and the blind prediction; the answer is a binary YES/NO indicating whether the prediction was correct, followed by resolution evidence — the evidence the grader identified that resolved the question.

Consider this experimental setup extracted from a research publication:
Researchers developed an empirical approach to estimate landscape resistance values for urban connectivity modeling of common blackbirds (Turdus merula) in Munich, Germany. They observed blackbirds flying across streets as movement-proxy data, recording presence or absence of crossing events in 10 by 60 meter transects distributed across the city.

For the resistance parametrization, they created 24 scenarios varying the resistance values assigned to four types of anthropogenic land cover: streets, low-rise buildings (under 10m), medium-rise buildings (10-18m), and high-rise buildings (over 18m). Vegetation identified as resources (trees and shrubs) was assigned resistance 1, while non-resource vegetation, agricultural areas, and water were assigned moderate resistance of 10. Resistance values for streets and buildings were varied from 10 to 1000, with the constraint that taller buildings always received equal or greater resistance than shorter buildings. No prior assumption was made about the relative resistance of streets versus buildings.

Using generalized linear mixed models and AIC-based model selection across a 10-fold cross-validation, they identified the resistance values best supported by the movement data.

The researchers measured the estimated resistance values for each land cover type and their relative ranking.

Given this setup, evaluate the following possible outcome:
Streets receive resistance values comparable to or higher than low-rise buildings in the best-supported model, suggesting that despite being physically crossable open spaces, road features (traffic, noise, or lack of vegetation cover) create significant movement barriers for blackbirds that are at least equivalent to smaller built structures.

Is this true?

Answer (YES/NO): NO